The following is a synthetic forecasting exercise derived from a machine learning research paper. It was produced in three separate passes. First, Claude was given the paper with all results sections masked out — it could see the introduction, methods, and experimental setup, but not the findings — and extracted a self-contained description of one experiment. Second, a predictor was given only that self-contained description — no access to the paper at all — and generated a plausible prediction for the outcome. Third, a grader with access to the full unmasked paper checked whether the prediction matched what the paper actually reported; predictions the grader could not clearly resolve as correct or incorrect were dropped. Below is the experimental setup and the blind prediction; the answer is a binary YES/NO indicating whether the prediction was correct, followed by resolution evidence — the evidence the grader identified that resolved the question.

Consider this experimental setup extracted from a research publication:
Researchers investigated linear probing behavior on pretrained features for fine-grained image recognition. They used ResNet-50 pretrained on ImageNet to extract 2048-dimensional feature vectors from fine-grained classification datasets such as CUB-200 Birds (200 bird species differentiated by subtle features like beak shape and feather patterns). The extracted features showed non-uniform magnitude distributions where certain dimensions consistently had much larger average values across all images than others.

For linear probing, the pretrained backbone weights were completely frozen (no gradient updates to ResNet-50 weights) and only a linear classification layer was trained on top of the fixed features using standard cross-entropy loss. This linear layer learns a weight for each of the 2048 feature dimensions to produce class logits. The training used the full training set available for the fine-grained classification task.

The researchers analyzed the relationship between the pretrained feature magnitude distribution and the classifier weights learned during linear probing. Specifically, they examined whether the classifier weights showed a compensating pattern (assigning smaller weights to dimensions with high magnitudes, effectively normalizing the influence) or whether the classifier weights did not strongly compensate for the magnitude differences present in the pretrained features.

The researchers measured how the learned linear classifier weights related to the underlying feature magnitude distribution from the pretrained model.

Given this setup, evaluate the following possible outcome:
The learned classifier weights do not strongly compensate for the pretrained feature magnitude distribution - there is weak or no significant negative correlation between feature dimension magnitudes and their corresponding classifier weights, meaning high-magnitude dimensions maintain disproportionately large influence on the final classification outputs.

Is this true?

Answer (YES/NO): YES